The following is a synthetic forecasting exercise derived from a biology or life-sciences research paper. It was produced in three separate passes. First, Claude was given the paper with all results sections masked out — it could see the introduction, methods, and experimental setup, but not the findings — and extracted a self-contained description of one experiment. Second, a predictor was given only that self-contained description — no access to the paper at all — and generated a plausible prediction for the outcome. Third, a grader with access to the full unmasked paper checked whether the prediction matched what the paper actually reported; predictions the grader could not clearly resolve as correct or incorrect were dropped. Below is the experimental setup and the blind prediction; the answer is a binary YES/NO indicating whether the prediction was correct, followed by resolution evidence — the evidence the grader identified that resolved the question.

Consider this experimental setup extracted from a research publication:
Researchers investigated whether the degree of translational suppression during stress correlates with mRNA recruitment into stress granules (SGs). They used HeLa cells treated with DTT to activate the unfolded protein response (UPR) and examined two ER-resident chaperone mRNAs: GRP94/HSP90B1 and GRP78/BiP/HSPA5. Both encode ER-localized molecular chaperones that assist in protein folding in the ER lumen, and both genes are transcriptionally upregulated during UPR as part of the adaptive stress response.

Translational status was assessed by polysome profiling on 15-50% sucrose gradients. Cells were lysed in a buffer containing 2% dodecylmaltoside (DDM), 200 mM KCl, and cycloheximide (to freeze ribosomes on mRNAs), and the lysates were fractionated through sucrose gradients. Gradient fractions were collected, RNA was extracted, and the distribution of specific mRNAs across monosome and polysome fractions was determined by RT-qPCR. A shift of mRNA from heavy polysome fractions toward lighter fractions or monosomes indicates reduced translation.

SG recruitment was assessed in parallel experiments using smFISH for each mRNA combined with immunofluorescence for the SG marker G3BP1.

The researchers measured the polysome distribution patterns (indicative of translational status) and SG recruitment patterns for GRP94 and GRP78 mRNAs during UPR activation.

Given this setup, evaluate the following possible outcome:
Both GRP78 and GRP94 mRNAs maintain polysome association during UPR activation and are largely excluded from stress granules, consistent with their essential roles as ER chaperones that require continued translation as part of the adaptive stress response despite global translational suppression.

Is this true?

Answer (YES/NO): NO